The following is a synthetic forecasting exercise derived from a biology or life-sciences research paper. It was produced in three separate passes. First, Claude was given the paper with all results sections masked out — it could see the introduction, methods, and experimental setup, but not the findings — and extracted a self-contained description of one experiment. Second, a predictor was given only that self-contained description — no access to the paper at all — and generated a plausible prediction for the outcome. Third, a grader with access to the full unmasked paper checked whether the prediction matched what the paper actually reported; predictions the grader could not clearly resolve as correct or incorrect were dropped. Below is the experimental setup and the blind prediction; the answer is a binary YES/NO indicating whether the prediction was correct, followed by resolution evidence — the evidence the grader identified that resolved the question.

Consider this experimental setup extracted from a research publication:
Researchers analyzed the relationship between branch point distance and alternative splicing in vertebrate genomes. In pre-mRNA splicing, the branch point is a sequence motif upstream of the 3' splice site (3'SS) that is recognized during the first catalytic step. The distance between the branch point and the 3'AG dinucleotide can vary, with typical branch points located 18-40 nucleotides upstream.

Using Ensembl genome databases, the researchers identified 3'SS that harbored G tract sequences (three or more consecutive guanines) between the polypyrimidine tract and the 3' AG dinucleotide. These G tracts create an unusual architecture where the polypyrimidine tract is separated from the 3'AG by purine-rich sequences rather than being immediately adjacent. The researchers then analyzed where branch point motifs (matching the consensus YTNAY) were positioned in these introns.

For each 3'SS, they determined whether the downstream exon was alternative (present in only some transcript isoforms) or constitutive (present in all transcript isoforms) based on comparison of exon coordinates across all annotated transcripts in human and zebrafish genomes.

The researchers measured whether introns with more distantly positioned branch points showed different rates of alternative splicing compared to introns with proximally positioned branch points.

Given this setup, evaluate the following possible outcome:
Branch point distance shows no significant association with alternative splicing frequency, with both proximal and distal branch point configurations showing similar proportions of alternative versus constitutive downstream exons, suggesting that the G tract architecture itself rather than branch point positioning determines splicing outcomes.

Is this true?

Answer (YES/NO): NO